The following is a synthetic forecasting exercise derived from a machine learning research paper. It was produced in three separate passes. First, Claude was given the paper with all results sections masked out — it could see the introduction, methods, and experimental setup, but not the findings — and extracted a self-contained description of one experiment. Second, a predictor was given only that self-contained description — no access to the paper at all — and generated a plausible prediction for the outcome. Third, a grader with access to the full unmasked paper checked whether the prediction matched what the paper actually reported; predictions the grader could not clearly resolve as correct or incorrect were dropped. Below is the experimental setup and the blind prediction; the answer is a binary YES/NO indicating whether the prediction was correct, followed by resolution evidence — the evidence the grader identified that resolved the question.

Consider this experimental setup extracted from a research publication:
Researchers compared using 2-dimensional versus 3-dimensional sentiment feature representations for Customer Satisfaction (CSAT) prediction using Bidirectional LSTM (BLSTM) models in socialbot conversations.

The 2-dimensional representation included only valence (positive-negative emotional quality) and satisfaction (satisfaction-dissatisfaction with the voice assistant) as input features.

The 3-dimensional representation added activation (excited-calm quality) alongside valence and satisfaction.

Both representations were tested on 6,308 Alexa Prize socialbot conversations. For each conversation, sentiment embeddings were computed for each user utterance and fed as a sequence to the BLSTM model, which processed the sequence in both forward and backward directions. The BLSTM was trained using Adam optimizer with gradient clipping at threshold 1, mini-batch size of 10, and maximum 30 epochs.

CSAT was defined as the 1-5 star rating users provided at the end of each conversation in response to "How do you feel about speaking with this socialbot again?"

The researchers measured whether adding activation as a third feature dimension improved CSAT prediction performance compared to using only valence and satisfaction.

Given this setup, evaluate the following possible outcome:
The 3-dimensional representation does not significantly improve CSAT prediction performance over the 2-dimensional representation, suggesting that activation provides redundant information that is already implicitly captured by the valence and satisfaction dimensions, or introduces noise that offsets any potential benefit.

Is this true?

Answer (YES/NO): NO